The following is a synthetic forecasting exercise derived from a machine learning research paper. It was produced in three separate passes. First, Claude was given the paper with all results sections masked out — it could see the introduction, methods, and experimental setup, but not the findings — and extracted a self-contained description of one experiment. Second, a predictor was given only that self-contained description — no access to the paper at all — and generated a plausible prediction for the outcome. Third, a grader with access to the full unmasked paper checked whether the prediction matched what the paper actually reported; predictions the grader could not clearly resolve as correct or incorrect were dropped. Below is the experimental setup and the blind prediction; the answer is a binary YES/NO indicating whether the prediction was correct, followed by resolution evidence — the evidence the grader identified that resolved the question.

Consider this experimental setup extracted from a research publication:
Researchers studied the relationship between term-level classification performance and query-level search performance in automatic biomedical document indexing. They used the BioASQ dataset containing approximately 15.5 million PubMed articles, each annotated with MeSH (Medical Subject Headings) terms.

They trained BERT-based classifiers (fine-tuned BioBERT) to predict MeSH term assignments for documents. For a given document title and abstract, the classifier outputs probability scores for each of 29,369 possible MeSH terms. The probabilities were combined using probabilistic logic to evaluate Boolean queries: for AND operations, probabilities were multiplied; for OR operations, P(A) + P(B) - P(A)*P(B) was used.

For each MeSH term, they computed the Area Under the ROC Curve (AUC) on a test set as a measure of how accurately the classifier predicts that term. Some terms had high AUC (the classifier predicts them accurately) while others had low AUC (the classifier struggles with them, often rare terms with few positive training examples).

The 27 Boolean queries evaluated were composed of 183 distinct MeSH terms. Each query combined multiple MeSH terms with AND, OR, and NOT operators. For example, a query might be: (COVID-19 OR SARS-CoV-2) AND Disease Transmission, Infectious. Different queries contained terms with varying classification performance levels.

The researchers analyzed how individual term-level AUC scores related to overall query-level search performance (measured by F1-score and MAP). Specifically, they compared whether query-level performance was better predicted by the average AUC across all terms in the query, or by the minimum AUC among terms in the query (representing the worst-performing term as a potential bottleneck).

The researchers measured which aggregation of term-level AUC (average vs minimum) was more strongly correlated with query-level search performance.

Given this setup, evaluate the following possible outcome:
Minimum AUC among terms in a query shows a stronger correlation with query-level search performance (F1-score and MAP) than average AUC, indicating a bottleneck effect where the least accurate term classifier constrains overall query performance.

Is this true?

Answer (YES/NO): NO